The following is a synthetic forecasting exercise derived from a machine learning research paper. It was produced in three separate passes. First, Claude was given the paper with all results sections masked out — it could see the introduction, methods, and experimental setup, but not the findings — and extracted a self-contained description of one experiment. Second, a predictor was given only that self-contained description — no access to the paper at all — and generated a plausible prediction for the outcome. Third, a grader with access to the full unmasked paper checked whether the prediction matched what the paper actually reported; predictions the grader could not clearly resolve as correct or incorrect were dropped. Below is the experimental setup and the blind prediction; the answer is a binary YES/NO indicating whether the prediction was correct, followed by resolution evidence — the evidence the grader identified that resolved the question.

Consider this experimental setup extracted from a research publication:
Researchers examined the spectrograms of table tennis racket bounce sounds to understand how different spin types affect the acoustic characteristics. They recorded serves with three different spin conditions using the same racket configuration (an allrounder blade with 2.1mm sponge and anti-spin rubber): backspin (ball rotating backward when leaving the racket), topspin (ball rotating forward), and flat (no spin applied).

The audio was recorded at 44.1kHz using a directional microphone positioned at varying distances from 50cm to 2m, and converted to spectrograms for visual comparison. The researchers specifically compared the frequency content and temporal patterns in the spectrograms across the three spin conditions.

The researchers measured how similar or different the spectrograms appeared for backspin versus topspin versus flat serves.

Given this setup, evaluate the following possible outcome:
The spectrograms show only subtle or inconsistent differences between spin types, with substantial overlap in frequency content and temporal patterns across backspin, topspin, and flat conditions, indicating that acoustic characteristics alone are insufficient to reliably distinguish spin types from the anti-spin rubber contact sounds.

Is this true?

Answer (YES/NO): NO